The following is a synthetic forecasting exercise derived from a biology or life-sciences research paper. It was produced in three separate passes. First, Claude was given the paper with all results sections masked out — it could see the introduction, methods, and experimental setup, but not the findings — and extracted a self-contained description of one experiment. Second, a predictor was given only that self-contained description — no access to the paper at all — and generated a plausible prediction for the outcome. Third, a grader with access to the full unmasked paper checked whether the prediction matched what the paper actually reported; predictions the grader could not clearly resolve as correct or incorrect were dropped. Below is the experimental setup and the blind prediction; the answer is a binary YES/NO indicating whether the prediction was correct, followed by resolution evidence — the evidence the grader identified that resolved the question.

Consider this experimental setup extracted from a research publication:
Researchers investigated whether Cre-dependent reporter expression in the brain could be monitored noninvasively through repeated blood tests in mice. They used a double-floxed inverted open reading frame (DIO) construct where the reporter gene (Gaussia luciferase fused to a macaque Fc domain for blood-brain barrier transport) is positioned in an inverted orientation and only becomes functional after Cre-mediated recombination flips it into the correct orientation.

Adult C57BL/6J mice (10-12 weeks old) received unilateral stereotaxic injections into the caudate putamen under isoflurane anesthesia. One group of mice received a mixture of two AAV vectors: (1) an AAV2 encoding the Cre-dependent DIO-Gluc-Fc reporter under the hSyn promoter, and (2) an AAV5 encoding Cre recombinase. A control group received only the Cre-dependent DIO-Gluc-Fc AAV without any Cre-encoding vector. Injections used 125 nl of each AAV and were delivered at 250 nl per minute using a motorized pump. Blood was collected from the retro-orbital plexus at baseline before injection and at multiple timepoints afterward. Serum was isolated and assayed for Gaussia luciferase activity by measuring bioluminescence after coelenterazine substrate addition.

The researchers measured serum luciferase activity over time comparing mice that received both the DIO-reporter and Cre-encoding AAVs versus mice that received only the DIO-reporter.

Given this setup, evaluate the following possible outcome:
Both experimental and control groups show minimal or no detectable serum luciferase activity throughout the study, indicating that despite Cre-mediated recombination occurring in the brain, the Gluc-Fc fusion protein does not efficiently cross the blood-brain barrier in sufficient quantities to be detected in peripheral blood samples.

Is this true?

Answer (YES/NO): NO